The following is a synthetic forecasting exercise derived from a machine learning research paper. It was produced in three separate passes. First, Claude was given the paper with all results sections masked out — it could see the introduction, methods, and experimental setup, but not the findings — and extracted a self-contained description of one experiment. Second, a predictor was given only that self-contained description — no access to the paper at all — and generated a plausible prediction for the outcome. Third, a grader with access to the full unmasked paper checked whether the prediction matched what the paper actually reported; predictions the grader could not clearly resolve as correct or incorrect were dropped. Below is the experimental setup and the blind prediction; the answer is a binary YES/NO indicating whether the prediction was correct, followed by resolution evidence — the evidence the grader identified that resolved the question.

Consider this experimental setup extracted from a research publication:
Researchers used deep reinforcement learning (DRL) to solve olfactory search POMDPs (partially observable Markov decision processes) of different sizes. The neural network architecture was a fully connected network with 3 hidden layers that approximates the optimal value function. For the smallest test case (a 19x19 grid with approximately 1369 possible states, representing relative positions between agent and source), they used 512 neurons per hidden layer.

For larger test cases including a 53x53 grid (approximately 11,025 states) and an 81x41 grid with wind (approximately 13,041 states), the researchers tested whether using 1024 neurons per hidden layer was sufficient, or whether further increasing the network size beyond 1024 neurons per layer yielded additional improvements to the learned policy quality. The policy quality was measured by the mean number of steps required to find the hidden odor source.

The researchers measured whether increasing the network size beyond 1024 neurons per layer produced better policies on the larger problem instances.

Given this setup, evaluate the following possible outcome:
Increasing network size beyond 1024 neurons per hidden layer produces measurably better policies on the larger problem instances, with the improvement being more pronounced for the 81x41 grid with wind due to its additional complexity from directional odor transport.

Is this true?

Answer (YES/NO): NO